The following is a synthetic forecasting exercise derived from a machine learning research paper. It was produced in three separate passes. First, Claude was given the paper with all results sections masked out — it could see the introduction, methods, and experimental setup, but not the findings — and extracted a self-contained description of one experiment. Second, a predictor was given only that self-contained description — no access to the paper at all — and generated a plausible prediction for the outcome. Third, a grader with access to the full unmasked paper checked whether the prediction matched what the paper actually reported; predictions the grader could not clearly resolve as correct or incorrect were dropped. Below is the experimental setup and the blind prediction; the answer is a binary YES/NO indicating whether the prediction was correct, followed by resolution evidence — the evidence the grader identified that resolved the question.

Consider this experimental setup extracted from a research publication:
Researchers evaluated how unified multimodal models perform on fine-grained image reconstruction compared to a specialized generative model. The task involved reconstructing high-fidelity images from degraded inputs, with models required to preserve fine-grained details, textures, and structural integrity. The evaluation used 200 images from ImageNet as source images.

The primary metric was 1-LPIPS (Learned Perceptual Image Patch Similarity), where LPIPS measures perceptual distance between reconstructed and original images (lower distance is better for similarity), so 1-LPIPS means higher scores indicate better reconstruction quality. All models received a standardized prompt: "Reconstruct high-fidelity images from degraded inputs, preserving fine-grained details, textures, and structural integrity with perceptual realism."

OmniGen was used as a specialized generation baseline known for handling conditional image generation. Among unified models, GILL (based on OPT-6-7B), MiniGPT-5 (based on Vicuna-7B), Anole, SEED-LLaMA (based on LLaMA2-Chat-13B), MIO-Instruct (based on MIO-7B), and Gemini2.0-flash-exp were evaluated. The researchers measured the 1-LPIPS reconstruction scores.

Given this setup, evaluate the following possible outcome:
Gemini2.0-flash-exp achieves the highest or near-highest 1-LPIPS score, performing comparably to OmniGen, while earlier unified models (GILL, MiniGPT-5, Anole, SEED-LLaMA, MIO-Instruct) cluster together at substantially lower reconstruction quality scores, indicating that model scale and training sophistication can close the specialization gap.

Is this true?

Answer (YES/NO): NO